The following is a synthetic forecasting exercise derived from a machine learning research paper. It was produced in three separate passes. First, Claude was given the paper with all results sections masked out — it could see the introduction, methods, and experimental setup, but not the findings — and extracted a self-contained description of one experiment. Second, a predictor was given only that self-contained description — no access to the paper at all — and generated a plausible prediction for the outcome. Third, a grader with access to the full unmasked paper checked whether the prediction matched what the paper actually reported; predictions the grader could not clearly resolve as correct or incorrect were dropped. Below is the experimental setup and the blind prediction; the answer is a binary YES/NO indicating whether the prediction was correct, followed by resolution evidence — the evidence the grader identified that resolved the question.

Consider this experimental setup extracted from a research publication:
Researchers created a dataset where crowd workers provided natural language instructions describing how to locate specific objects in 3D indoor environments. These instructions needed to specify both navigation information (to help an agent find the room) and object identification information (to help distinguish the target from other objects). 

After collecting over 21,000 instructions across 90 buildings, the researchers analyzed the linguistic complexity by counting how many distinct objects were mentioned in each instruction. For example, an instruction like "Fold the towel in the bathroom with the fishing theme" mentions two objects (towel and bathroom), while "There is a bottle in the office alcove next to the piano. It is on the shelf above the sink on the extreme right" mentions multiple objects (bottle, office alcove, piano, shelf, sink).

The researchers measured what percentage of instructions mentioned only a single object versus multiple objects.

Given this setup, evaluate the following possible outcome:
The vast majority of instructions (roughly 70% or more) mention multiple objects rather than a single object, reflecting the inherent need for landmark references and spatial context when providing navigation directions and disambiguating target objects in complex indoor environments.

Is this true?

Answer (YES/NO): YES